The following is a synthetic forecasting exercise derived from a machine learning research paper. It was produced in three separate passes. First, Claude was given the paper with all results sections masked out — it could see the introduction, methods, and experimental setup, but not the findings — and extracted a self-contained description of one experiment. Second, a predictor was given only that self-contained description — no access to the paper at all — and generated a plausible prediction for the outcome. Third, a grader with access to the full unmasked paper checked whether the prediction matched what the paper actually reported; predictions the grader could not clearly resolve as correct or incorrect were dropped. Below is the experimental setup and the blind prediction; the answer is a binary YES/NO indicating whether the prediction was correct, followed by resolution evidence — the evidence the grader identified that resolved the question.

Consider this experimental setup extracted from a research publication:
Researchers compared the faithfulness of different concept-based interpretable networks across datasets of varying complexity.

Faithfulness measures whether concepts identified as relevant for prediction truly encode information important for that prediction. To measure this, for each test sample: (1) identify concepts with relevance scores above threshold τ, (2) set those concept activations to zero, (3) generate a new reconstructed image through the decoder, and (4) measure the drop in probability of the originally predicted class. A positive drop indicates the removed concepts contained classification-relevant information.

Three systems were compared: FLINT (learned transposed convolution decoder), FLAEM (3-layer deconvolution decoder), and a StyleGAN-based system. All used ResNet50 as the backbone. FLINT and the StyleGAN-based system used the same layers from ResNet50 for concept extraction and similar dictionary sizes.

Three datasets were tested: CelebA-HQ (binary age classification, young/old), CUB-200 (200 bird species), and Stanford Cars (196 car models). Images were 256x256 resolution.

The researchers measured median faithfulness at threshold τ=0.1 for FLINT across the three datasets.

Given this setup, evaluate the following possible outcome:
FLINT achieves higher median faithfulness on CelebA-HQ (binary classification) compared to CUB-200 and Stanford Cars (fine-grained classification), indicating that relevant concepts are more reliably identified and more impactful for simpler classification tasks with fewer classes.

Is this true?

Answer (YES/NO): YES